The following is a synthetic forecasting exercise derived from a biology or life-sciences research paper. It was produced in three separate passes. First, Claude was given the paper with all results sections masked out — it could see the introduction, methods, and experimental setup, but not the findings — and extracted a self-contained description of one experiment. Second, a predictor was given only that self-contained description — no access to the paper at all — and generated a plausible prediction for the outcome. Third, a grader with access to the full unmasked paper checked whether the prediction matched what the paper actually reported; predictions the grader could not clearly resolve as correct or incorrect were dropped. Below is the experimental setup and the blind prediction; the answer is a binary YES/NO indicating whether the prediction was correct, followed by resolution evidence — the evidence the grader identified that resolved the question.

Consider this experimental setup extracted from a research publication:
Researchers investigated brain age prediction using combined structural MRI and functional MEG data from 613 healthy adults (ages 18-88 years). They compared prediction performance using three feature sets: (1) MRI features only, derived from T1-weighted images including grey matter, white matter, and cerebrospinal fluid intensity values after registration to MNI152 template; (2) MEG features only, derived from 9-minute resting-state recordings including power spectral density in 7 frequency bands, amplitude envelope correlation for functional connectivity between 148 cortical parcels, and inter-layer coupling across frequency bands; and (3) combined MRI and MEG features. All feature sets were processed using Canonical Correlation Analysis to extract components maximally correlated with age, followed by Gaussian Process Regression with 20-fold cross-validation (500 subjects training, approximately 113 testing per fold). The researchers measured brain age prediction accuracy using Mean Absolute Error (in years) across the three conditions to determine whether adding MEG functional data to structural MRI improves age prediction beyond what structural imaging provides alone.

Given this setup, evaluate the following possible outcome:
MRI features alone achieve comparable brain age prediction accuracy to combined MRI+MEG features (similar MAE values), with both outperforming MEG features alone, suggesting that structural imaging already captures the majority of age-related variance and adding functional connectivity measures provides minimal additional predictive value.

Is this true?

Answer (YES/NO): YES